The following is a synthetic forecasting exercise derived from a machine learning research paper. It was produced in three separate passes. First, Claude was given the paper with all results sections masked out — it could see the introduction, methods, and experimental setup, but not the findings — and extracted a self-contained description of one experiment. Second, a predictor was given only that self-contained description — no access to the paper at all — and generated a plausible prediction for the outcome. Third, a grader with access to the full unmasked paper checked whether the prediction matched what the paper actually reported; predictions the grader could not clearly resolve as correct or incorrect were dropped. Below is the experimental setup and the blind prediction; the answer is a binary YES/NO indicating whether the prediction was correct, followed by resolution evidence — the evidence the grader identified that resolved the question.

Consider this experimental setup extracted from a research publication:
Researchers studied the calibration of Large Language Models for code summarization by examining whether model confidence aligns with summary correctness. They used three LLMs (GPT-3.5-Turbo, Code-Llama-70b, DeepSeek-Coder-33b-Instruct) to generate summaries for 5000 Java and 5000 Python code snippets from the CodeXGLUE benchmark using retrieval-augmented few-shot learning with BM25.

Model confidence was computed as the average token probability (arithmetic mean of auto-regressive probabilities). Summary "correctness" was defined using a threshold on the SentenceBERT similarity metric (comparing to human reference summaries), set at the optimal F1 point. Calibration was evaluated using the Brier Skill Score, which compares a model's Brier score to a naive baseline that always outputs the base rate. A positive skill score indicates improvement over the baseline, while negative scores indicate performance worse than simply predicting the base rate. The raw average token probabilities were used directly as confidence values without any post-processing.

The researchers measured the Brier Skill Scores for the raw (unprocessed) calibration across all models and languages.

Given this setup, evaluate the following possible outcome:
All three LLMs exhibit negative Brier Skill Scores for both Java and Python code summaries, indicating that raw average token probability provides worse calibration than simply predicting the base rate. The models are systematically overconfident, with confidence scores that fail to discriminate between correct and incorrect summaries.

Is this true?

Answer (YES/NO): NO